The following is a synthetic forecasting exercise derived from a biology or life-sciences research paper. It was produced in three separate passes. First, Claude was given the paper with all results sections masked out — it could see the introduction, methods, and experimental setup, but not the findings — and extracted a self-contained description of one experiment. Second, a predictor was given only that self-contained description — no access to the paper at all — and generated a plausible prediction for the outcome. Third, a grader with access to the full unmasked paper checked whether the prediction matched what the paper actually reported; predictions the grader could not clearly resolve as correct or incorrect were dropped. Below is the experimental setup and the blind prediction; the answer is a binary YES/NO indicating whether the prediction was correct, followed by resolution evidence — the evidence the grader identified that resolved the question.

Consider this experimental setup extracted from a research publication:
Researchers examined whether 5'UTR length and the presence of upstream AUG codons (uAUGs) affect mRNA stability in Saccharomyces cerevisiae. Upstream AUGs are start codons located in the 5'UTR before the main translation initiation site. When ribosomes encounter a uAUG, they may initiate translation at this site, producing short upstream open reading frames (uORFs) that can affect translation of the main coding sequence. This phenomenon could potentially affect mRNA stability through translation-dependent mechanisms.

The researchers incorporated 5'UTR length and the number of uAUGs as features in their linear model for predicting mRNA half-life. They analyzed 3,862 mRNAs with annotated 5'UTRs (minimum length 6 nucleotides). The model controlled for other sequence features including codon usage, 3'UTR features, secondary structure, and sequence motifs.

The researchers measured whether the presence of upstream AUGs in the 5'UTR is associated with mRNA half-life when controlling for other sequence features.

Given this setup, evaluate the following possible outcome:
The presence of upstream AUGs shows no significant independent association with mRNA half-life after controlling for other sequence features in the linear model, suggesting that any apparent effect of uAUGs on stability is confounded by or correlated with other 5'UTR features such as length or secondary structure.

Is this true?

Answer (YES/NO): NO